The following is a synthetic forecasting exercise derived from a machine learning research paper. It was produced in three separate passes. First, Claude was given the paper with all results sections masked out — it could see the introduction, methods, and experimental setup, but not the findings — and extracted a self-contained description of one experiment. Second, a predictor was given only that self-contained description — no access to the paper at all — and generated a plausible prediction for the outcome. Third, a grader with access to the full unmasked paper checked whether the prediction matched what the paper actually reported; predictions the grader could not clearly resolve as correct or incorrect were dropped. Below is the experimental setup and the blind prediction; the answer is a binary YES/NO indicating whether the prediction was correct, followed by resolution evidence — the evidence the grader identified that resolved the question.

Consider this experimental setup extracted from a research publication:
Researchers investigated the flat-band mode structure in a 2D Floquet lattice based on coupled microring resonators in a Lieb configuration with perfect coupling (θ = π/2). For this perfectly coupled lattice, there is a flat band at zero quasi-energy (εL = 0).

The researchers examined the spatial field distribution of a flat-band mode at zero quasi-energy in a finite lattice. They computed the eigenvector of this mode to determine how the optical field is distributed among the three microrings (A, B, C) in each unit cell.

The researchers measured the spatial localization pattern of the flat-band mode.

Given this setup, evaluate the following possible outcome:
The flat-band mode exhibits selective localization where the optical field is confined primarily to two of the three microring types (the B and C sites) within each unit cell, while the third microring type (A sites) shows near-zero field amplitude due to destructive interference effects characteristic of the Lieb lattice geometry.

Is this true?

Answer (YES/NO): NO